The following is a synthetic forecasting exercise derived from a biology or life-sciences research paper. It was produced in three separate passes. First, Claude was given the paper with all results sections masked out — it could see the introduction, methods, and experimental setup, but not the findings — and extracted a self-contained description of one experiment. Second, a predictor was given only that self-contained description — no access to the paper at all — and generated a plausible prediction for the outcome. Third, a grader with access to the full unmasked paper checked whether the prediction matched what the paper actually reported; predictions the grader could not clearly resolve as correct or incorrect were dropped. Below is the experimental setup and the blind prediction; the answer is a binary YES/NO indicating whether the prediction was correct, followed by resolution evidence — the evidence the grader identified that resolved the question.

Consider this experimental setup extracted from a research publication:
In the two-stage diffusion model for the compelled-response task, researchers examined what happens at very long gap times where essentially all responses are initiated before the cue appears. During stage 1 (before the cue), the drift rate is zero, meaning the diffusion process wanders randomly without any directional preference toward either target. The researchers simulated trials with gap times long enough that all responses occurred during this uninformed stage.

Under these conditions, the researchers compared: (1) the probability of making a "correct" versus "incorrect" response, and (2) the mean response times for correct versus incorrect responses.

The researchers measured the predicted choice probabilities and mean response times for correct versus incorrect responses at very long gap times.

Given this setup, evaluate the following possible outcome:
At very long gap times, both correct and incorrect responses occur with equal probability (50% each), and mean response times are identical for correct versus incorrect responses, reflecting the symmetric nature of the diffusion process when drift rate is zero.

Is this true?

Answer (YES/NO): YES